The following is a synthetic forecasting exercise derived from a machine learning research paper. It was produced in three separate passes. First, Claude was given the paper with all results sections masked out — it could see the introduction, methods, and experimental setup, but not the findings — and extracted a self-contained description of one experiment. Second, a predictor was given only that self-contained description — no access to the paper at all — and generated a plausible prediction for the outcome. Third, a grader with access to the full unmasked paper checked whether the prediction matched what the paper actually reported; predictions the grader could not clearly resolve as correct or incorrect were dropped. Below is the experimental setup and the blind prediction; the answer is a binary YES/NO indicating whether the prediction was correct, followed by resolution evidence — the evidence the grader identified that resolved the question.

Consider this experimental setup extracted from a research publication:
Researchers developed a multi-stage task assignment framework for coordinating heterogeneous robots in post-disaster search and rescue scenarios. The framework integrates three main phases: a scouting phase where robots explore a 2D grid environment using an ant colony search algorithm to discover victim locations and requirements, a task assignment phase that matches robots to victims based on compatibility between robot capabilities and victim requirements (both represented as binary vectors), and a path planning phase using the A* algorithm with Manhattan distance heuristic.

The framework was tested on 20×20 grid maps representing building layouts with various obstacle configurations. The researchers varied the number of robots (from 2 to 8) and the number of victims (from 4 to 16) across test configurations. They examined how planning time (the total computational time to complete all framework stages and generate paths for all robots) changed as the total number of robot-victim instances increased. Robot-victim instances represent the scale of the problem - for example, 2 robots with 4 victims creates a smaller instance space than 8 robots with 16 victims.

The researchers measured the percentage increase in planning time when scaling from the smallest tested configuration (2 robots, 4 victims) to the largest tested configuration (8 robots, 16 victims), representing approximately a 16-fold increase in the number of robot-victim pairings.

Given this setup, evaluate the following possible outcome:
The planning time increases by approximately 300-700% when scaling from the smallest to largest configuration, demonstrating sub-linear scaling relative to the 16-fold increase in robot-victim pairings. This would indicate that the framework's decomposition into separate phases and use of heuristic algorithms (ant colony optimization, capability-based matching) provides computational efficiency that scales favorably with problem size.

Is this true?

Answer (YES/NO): NO